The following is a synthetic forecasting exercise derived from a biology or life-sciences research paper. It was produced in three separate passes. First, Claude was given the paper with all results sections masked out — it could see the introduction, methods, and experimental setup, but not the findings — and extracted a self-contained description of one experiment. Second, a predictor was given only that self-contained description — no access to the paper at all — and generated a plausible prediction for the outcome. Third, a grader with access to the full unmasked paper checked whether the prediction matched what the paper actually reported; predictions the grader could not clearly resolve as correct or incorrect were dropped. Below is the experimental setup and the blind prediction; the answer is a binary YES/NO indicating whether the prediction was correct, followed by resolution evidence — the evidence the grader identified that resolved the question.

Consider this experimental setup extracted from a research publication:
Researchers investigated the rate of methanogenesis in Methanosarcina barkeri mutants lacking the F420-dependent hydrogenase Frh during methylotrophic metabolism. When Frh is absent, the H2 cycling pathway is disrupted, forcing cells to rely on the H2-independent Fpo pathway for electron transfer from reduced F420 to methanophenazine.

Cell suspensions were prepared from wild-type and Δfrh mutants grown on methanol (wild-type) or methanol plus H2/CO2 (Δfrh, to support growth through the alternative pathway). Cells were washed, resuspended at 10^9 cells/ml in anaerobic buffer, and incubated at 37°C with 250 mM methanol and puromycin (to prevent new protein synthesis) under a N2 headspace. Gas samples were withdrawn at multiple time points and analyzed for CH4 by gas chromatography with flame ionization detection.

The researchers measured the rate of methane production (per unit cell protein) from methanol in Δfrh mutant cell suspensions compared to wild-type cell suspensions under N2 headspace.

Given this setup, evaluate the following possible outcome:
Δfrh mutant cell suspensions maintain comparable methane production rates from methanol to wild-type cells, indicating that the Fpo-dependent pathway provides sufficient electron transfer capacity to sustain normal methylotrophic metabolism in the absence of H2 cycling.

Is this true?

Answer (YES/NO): NO